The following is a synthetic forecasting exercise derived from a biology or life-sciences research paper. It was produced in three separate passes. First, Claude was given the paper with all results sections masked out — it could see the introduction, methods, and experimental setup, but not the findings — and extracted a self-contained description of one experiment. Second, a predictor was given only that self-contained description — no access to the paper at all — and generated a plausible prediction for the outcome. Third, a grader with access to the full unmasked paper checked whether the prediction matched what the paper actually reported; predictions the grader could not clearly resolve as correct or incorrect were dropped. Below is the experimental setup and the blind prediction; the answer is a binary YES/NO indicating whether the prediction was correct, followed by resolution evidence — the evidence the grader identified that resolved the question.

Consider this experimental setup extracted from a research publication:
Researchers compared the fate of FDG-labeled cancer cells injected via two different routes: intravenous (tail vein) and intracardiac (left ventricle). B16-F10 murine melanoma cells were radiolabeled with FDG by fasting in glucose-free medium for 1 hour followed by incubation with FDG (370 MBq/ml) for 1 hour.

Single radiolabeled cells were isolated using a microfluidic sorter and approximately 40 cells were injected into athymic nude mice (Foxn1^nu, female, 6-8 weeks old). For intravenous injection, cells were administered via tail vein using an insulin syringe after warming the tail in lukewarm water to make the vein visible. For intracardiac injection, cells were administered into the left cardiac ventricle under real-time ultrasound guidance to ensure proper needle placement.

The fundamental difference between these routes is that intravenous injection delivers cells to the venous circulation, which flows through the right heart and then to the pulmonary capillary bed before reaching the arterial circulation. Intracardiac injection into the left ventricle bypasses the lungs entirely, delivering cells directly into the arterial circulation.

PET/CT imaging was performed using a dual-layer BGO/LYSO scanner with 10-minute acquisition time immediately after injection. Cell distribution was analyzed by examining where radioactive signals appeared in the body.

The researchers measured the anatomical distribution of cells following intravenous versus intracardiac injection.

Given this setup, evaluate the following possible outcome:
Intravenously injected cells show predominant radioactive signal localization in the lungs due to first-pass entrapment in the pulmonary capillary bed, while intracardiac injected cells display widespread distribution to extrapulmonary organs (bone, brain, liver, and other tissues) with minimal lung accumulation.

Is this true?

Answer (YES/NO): NO